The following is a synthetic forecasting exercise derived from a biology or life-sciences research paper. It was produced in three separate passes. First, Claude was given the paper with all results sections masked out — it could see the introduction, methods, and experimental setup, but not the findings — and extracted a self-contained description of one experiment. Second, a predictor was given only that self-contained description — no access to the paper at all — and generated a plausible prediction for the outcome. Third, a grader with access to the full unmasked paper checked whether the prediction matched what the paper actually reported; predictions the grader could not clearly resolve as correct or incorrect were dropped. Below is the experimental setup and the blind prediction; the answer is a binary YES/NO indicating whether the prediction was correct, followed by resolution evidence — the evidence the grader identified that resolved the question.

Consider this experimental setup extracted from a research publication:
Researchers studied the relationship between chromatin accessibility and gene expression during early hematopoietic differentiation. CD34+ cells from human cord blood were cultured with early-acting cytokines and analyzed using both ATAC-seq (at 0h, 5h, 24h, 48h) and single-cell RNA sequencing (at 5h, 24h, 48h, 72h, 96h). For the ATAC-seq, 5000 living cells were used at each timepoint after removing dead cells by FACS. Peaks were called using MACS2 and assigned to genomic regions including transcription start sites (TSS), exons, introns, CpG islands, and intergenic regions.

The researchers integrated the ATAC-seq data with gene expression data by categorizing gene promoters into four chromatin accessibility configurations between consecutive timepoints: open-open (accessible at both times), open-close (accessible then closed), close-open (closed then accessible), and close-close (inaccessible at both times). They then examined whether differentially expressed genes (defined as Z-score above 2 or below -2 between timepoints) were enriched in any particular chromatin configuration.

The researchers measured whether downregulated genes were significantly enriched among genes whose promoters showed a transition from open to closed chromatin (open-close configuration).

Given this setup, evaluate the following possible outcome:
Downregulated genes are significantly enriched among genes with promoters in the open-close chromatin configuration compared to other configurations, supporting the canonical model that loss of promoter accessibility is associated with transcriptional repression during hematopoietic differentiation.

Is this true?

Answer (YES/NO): NO